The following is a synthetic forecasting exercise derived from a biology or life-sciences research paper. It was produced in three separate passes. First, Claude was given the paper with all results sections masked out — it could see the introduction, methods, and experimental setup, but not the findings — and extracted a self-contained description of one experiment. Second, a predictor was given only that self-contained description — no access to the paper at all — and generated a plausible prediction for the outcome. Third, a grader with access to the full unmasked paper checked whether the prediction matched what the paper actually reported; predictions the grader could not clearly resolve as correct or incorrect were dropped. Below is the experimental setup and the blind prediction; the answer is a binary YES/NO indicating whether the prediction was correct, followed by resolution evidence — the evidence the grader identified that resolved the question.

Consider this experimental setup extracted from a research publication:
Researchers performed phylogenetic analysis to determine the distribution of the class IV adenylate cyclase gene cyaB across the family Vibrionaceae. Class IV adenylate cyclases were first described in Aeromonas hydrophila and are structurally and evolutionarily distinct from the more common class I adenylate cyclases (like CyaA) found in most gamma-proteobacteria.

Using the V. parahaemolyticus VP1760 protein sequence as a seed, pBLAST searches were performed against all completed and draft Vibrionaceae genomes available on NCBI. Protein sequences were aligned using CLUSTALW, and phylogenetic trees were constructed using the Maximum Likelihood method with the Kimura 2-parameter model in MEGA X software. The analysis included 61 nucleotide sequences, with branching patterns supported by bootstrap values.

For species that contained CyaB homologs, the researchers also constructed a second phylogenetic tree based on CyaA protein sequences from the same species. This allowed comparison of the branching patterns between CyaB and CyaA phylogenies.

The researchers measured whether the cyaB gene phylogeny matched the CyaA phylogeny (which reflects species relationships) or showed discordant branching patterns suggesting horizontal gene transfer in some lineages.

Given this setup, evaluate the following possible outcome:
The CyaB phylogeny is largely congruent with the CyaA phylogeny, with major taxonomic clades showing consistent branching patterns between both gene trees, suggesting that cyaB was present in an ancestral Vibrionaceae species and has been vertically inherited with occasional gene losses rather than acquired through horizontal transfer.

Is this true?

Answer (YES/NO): NO